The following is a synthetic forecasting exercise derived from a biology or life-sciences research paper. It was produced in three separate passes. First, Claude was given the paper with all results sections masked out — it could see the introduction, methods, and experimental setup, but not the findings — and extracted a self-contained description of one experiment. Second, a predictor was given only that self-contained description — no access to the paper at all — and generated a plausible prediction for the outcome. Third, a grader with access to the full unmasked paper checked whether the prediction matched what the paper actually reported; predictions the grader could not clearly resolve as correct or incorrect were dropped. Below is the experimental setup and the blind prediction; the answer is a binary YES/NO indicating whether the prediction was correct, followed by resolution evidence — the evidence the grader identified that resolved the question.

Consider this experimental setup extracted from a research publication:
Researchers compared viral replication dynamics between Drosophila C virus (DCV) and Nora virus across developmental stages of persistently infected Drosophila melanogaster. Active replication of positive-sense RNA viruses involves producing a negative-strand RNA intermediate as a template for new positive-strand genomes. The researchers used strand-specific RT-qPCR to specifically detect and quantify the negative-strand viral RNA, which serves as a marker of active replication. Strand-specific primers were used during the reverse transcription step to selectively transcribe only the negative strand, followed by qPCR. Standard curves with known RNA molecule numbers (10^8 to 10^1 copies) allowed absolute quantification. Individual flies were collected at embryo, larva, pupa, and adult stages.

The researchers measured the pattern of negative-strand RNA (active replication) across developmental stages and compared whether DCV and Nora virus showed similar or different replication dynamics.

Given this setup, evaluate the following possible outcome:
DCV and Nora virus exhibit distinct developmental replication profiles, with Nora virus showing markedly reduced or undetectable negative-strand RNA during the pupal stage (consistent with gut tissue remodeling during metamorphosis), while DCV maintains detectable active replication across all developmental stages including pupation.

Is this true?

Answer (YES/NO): NO